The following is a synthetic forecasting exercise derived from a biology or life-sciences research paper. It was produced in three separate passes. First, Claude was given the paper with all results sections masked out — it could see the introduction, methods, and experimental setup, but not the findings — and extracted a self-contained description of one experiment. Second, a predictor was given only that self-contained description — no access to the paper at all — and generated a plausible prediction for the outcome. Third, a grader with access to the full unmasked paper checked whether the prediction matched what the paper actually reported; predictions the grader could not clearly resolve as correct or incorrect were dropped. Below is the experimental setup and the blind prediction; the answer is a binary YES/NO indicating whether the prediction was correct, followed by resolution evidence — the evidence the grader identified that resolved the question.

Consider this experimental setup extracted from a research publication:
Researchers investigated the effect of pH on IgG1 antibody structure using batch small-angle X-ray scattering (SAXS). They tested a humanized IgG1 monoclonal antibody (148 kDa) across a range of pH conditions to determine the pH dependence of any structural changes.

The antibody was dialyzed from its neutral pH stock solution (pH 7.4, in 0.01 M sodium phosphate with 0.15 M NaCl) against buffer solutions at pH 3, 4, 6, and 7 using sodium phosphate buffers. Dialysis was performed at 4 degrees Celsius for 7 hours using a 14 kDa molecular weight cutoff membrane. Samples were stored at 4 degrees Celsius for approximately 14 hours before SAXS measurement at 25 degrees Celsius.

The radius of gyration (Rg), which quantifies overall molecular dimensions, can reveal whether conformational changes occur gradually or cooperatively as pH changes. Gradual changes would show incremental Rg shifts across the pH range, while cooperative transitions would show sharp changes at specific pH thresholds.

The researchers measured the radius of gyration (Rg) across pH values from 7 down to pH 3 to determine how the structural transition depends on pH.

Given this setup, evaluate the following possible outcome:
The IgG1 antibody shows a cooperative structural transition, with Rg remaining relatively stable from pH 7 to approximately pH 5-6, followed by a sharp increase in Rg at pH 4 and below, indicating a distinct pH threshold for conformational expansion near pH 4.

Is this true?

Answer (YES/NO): NO